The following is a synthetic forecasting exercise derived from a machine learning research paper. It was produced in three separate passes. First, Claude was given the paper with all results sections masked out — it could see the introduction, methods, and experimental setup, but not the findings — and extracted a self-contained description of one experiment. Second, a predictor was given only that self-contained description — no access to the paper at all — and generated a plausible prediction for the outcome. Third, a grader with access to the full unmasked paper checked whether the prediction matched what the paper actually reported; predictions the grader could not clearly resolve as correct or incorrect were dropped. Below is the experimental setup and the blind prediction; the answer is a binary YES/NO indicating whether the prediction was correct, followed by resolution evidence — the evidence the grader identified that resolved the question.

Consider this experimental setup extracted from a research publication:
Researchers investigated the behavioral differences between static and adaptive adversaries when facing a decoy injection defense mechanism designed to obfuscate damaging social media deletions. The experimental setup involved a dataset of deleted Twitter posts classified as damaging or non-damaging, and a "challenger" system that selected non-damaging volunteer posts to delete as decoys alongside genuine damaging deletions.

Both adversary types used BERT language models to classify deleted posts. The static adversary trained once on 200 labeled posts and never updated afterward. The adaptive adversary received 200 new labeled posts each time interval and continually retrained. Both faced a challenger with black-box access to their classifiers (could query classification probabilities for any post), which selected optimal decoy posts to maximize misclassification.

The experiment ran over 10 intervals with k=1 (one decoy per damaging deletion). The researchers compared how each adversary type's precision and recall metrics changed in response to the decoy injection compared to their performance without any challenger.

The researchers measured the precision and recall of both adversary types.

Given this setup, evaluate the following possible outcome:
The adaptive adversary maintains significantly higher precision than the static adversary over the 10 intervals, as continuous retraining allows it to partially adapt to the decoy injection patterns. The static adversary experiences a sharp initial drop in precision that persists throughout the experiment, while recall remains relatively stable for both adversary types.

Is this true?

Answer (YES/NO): NO